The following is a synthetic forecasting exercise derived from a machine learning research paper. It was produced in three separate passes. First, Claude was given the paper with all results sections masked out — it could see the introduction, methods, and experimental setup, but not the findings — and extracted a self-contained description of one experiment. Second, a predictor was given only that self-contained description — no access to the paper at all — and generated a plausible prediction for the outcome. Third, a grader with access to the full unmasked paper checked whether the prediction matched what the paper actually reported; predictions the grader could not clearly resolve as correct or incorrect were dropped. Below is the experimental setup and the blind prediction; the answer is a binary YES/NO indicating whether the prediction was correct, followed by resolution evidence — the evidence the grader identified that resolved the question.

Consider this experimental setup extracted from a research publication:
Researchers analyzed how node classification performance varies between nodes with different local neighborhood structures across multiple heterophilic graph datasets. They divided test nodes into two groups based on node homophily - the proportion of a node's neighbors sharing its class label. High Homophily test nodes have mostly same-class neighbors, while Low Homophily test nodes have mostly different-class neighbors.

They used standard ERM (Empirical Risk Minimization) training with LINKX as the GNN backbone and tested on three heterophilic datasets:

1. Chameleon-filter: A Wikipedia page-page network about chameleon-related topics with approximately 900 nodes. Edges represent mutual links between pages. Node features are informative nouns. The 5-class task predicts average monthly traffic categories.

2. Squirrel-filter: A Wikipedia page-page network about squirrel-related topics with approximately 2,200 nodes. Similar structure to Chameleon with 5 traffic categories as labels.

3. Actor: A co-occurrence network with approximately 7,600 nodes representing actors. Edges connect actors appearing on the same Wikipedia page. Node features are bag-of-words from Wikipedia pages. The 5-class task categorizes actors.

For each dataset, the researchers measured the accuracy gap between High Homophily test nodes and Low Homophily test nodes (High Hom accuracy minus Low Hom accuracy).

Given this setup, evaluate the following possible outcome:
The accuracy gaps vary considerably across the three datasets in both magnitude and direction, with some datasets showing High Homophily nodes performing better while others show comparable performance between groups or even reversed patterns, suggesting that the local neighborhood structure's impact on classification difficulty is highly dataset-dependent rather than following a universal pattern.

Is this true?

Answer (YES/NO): NO